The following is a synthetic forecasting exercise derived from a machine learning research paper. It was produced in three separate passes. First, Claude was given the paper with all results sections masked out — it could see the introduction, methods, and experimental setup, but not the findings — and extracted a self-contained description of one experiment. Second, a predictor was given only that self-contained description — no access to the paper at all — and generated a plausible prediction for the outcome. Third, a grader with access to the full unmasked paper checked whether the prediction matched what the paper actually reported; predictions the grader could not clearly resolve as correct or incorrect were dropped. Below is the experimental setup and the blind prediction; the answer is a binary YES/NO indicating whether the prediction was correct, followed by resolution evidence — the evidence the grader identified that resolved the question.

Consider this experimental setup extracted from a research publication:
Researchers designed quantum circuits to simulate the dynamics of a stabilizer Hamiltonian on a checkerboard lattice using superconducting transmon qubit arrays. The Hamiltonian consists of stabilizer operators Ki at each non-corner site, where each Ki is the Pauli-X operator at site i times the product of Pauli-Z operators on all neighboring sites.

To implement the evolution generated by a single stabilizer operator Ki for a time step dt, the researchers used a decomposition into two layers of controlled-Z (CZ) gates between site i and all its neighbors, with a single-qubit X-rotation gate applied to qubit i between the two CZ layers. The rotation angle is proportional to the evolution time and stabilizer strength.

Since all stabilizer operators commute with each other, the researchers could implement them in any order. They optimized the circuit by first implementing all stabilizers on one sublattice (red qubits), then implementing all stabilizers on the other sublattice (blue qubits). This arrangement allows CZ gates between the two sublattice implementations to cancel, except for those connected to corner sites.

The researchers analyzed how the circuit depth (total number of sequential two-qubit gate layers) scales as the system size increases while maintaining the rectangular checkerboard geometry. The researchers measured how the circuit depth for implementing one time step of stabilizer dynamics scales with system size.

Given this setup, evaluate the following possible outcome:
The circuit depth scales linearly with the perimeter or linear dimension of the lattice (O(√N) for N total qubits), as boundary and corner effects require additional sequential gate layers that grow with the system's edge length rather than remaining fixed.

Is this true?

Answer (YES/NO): NO